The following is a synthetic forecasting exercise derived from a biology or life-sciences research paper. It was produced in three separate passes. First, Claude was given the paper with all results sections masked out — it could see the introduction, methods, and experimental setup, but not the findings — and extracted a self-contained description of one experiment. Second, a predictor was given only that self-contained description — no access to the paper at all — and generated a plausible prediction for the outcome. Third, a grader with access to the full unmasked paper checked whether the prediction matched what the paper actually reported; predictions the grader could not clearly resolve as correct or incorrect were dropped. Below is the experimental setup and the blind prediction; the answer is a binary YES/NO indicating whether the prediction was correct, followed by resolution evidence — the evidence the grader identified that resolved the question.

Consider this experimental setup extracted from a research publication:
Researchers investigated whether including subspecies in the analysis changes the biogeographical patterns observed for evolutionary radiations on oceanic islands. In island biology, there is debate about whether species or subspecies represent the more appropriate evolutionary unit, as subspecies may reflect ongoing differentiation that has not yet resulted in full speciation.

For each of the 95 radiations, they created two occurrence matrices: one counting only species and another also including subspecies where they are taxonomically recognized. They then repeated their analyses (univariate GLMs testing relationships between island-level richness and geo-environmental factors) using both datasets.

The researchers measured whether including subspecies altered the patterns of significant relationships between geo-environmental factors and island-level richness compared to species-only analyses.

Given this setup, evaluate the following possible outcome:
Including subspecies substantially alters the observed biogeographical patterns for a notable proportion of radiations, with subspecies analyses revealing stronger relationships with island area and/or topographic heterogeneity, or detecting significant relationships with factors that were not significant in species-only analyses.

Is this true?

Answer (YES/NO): NO